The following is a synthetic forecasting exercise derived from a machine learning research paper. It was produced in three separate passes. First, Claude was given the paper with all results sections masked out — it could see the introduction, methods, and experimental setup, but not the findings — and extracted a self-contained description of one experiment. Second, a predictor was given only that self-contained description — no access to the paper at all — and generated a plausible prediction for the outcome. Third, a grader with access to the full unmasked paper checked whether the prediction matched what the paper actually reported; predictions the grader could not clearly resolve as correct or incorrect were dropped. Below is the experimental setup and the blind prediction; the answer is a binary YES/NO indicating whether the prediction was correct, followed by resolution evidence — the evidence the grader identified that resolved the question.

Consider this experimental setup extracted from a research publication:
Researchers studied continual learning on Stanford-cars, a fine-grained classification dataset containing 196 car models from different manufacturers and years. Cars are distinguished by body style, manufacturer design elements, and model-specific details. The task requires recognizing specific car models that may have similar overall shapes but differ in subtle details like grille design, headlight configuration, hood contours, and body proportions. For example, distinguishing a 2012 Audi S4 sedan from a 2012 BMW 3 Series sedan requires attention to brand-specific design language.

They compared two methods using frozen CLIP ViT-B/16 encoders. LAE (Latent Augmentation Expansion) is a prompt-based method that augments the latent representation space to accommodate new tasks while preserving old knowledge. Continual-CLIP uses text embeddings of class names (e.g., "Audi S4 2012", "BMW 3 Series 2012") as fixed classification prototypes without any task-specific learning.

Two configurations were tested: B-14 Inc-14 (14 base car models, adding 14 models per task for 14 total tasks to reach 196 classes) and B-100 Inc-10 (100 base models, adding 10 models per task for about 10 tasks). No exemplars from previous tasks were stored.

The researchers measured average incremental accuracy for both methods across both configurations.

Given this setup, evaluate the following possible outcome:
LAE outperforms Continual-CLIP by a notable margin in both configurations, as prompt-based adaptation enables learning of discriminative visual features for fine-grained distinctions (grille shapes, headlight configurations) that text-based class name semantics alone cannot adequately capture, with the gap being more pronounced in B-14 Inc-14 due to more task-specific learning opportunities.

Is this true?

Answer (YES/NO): NO